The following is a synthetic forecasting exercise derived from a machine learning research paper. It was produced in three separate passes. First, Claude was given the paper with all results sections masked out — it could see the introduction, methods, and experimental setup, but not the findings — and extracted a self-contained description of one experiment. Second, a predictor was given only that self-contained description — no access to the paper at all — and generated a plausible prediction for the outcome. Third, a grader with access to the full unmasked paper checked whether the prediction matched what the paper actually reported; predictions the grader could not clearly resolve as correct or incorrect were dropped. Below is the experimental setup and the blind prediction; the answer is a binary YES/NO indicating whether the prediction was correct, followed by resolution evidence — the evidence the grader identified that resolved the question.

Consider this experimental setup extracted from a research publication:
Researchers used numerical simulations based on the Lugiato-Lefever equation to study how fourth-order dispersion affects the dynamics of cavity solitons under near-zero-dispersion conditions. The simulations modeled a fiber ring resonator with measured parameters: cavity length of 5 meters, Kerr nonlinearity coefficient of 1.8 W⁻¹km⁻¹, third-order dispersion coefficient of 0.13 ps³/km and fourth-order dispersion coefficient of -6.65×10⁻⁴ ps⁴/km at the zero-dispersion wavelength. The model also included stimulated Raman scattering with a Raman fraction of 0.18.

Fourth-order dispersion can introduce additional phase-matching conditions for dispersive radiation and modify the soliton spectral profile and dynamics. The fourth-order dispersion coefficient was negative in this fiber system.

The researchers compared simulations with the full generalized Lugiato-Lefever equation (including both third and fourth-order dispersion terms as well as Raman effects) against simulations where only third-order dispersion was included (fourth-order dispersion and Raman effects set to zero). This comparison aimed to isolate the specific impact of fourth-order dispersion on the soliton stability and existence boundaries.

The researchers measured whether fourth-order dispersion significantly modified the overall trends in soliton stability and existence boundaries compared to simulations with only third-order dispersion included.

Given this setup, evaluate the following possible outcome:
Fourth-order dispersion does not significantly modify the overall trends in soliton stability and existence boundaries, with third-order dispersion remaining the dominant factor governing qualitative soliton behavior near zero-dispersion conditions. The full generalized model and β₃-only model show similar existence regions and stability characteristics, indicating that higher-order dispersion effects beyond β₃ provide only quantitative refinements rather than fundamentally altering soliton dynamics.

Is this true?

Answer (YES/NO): YES